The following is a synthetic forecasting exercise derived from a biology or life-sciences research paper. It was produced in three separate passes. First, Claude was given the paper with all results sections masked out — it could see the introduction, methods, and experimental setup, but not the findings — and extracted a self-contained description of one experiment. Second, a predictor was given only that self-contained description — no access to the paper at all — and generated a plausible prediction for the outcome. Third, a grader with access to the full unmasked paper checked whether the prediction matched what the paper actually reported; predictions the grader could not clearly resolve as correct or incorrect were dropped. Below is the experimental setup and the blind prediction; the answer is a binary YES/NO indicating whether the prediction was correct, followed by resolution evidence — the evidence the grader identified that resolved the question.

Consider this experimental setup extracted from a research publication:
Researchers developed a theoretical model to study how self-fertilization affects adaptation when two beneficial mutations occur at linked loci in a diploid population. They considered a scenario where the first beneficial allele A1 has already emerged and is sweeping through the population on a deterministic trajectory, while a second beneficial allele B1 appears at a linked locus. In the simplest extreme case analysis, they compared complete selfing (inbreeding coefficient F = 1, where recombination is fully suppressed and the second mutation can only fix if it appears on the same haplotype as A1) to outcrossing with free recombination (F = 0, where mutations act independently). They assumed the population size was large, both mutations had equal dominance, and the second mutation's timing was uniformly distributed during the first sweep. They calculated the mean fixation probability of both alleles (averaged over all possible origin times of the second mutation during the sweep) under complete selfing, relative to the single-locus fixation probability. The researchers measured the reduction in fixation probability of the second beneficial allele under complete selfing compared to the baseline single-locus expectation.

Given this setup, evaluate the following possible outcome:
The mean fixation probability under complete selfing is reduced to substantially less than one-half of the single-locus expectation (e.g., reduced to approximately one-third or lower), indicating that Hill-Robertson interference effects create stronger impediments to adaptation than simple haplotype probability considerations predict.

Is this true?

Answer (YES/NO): NO